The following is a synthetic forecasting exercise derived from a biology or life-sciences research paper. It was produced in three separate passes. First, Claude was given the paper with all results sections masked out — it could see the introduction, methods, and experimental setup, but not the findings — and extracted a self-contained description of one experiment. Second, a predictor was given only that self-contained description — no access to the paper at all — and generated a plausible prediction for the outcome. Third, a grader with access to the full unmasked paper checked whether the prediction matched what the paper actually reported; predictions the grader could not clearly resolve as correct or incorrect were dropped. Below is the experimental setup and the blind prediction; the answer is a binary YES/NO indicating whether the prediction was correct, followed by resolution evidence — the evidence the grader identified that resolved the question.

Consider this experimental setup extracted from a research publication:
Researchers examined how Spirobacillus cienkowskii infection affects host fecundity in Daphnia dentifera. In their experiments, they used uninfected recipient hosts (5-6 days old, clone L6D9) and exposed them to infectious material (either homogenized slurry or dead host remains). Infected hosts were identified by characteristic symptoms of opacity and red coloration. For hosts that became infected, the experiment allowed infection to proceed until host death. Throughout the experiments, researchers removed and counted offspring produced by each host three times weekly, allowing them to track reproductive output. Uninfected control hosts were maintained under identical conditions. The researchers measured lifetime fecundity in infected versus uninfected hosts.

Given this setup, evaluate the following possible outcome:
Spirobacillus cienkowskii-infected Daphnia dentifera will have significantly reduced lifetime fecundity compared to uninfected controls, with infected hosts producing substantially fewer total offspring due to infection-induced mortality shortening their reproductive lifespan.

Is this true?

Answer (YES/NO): YES